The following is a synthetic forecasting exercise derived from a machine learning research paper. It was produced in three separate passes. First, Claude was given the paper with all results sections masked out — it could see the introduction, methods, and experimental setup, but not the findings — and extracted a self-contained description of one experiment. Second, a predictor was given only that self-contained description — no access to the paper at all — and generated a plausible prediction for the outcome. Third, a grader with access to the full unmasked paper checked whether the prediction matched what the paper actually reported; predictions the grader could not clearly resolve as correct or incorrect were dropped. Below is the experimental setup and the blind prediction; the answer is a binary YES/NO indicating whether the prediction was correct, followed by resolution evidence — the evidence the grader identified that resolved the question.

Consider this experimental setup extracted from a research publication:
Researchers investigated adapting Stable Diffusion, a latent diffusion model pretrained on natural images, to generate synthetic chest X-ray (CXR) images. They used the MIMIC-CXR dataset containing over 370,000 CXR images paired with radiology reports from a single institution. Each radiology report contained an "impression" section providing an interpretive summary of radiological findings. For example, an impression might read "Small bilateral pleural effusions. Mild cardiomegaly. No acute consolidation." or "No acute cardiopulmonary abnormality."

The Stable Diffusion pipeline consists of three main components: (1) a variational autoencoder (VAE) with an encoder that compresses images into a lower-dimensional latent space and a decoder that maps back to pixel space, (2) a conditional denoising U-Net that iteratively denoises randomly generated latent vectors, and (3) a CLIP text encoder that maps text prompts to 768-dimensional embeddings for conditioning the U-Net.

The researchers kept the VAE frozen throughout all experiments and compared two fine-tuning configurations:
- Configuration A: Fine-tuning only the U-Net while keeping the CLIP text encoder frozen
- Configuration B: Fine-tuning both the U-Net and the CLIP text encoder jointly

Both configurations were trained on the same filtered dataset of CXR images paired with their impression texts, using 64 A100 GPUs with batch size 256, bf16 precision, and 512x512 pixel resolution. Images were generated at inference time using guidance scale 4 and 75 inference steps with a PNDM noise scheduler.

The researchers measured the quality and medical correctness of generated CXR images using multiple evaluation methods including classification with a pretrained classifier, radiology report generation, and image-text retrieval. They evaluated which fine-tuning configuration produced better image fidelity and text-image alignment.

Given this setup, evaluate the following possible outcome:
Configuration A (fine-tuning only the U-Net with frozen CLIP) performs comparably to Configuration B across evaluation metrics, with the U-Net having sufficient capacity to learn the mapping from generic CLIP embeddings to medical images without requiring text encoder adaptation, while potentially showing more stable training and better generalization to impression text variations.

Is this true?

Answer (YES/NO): NO